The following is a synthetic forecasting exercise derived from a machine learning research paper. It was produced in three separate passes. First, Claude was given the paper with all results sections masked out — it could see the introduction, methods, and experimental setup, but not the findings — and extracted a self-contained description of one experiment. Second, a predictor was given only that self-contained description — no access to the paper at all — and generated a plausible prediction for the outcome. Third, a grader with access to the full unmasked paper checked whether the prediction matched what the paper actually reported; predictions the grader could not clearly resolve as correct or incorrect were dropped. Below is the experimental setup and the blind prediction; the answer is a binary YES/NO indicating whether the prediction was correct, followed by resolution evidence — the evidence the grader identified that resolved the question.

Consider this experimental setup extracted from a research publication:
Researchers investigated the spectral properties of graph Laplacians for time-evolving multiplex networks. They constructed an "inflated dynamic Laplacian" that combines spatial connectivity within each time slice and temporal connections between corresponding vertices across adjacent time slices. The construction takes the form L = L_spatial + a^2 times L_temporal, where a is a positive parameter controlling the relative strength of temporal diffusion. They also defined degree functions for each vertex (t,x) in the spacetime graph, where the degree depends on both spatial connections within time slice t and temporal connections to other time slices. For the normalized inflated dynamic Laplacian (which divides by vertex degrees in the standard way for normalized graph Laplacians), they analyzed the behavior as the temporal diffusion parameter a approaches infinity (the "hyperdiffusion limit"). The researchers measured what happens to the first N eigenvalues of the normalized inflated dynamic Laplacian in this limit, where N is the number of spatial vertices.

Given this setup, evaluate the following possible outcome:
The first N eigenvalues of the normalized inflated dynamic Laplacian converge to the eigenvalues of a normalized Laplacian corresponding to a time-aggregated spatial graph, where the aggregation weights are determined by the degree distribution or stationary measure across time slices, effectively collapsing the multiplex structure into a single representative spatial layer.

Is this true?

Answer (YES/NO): NO